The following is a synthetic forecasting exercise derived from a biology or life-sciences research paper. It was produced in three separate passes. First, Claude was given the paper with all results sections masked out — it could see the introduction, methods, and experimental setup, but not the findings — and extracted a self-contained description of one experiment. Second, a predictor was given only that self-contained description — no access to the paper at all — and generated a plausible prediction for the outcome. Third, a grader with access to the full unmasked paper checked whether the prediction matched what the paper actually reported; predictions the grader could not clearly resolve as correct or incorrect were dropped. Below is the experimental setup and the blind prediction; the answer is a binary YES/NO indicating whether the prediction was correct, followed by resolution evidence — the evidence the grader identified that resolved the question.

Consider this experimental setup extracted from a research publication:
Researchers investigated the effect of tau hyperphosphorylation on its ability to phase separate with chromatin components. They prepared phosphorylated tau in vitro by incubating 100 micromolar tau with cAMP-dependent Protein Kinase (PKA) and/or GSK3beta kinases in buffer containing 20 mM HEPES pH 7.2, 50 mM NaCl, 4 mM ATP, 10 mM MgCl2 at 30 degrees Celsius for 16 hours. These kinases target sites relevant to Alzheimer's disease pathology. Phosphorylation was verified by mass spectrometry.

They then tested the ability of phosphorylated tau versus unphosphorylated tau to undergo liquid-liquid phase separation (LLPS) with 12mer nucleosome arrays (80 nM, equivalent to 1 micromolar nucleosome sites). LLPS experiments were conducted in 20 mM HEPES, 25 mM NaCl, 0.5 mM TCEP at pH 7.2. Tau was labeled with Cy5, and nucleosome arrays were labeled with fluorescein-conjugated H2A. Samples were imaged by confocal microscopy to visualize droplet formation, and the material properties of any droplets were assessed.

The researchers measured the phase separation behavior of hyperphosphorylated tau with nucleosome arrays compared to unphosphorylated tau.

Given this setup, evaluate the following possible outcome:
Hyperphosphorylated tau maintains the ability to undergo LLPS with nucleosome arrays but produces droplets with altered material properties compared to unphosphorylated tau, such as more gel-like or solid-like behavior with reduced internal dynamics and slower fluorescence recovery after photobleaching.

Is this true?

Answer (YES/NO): NO